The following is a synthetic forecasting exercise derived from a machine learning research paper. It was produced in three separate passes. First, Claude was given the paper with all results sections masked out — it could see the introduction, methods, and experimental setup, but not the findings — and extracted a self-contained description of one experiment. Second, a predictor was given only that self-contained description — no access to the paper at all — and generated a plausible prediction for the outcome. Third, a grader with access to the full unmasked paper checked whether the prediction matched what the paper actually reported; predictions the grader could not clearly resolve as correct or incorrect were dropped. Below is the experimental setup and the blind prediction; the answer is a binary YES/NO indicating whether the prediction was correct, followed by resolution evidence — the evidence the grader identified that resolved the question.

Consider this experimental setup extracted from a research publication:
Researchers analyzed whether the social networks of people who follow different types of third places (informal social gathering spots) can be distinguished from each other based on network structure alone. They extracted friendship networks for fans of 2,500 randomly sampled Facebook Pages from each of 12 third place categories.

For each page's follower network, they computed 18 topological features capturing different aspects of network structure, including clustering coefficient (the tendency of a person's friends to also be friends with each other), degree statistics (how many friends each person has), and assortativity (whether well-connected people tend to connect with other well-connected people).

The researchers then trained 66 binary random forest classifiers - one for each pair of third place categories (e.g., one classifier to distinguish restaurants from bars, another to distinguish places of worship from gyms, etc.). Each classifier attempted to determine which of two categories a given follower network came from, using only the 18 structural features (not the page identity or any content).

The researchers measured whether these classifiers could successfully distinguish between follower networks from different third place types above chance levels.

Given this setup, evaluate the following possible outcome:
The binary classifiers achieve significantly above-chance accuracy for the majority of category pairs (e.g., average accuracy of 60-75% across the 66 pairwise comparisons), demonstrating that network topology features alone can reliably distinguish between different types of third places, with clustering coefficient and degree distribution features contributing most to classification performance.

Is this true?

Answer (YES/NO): YES